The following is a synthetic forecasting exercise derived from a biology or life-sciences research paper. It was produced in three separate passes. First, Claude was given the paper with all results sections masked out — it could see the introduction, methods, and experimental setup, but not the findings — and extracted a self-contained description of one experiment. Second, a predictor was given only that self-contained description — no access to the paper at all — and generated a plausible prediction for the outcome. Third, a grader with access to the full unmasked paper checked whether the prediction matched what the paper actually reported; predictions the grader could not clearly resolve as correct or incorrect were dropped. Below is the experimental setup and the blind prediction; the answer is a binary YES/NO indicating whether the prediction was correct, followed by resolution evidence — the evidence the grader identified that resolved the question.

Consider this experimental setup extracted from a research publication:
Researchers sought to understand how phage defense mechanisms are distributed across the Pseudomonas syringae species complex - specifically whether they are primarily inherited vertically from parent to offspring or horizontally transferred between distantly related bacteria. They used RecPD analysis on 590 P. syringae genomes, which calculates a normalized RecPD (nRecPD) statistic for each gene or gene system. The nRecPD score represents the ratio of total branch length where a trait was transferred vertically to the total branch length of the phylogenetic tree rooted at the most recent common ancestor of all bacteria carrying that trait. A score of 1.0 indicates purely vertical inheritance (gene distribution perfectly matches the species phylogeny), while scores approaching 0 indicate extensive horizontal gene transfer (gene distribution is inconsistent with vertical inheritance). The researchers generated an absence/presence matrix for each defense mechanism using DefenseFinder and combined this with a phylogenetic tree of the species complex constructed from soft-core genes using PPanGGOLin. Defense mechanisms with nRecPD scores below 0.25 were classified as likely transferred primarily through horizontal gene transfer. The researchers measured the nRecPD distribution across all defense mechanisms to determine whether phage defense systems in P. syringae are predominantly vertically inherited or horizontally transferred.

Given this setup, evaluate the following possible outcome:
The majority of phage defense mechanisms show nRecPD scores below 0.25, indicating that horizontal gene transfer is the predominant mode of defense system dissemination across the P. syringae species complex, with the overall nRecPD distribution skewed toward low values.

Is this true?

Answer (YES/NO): YES